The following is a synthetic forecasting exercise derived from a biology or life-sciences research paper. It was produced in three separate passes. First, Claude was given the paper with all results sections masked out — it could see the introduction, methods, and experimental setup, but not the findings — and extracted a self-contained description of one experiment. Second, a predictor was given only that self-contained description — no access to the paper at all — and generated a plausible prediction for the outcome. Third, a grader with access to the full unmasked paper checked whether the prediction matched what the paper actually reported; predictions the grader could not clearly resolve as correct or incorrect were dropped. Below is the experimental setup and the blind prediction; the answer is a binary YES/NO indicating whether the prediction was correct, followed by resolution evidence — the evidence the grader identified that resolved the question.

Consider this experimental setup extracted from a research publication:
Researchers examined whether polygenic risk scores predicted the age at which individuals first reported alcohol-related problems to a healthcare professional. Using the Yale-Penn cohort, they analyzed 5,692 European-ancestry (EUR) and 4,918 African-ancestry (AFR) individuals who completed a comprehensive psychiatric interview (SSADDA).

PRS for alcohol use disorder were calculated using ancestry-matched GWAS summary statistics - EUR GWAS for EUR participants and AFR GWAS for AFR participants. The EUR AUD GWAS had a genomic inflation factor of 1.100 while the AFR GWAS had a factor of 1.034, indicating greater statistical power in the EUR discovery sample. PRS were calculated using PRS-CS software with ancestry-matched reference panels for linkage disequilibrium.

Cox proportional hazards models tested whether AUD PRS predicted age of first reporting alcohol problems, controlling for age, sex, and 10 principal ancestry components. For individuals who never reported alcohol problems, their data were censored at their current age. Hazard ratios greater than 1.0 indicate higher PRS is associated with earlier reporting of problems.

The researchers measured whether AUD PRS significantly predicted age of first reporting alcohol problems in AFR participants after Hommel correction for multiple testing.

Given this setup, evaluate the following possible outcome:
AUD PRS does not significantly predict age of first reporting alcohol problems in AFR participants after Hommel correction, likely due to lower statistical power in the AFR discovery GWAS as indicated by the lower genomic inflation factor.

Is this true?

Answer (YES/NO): YES